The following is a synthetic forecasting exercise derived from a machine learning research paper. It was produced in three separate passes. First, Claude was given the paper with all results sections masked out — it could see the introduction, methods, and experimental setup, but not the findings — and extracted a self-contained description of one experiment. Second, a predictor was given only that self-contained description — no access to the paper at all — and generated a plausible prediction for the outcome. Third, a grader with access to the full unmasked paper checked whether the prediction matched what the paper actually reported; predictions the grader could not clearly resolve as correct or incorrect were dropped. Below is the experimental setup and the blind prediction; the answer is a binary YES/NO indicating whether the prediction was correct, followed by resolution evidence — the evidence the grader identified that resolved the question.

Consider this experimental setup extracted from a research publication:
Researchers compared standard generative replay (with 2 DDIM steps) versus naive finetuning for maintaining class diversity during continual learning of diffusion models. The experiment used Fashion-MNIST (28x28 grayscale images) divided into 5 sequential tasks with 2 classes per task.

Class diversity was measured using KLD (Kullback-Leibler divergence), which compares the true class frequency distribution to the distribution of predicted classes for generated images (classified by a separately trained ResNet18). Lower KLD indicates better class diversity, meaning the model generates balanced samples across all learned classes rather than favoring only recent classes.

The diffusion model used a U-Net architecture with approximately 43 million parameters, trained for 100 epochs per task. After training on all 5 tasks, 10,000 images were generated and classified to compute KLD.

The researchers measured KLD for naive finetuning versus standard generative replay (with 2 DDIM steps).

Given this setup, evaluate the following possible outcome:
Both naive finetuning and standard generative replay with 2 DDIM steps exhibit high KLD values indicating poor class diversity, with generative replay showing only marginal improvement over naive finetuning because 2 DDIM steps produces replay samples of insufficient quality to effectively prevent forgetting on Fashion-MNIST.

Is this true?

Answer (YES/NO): YES